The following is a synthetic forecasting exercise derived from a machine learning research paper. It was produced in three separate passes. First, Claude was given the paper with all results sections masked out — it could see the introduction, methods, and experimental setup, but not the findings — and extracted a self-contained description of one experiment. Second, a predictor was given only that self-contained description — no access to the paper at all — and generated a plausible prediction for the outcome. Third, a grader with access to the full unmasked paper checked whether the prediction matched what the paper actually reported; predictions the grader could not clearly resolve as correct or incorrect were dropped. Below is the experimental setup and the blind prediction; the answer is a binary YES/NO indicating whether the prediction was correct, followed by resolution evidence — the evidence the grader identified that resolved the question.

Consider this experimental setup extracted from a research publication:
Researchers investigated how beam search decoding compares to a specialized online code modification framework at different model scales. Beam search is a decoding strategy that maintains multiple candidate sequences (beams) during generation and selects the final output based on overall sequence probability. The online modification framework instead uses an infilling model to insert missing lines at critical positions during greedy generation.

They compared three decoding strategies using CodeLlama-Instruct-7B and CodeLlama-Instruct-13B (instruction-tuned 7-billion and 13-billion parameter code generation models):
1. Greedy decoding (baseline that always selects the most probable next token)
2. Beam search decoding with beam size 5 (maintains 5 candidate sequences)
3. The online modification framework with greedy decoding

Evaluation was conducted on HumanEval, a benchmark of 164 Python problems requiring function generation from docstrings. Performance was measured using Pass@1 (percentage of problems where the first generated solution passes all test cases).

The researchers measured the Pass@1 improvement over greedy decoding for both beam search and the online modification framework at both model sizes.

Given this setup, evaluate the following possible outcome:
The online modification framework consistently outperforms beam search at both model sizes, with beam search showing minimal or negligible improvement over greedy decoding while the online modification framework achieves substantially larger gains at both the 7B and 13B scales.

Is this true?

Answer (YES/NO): NO